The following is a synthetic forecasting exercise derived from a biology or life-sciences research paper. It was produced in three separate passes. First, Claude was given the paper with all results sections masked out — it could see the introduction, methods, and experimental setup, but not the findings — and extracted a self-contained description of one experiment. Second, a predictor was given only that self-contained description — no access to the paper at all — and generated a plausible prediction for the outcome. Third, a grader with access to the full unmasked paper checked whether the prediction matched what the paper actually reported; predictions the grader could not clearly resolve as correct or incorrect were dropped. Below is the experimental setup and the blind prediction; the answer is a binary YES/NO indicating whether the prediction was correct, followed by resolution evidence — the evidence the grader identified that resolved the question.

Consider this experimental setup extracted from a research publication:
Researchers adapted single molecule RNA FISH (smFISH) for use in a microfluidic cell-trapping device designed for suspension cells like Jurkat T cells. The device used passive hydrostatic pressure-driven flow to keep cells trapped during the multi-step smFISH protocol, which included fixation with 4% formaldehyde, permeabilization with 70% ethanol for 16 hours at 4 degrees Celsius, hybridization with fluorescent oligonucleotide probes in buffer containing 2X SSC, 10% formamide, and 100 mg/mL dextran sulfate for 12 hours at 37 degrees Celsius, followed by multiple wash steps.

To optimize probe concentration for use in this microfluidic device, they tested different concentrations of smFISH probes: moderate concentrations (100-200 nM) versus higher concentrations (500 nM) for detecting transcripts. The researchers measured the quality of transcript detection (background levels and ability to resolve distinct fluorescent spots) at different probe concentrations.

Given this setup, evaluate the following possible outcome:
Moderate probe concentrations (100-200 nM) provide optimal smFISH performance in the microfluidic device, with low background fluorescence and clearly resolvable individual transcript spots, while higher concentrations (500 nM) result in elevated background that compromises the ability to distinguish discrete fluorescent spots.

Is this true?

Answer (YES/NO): YES